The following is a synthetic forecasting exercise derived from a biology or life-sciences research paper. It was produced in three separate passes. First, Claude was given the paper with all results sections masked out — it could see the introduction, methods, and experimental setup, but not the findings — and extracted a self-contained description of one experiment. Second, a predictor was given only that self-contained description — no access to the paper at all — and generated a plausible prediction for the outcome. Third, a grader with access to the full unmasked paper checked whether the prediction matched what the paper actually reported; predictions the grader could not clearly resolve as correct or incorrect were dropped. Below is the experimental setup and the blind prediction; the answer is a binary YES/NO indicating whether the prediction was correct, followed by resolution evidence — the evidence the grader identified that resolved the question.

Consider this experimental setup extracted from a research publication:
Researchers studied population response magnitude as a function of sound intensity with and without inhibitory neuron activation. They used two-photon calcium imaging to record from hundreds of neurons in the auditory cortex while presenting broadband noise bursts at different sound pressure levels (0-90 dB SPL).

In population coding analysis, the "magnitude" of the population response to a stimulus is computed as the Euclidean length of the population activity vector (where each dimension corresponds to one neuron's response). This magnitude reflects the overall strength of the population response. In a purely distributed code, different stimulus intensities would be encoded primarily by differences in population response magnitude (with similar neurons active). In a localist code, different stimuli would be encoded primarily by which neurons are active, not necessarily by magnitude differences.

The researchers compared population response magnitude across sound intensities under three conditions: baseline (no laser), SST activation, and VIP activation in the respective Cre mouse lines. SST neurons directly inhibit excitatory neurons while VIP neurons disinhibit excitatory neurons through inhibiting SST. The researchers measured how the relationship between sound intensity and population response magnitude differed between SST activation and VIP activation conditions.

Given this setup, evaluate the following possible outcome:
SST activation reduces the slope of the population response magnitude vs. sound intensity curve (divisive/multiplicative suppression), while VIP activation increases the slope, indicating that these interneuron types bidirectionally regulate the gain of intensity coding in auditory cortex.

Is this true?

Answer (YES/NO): YES